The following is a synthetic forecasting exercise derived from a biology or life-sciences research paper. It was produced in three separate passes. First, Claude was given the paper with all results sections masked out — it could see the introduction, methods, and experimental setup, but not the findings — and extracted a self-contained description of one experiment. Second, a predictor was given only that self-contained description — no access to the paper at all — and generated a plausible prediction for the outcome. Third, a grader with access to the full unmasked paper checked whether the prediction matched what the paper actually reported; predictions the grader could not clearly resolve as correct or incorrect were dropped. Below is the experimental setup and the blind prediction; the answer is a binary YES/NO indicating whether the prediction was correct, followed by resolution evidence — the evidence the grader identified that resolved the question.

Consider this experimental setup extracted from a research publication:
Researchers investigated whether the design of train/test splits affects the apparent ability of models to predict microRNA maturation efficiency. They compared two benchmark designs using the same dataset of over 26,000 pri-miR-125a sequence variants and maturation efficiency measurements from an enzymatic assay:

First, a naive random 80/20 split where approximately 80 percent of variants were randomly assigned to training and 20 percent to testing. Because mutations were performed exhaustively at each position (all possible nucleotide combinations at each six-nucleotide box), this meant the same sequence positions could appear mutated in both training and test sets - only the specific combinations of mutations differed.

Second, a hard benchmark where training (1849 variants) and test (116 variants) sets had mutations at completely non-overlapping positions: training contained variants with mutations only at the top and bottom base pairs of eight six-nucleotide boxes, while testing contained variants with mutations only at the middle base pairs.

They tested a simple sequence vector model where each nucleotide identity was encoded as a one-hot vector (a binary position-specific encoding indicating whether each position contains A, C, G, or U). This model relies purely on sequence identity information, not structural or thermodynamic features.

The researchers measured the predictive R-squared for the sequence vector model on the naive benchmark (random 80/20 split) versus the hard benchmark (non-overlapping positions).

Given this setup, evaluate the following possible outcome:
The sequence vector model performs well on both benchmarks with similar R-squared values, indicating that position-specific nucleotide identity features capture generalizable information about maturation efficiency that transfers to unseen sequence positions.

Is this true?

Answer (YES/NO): NO